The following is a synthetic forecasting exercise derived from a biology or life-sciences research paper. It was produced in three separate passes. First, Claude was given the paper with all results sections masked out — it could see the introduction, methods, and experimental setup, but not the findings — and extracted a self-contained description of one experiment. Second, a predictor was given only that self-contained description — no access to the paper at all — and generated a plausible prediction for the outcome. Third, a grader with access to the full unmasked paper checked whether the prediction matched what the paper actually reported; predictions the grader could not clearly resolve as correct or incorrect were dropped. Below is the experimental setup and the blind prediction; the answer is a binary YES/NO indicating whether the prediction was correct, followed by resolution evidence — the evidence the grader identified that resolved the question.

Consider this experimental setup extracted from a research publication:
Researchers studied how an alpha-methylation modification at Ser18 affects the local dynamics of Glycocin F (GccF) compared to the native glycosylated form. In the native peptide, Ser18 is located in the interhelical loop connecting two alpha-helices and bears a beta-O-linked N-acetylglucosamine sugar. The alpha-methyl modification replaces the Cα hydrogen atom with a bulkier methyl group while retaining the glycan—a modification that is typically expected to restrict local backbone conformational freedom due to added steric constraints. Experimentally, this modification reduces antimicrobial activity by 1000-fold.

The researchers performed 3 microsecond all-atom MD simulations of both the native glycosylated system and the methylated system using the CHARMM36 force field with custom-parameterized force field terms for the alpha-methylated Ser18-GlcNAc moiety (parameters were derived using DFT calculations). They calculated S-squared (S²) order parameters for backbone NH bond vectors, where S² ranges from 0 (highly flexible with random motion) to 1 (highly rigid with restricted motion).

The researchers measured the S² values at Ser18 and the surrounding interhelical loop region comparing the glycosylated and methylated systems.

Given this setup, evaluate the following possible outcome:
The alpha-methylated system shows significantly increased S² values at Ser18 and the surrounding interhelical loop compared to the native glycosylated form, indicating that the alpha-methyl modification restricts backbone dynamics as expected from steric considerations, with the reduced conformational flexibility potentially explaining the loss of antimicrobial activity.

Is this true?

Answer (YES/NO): YES